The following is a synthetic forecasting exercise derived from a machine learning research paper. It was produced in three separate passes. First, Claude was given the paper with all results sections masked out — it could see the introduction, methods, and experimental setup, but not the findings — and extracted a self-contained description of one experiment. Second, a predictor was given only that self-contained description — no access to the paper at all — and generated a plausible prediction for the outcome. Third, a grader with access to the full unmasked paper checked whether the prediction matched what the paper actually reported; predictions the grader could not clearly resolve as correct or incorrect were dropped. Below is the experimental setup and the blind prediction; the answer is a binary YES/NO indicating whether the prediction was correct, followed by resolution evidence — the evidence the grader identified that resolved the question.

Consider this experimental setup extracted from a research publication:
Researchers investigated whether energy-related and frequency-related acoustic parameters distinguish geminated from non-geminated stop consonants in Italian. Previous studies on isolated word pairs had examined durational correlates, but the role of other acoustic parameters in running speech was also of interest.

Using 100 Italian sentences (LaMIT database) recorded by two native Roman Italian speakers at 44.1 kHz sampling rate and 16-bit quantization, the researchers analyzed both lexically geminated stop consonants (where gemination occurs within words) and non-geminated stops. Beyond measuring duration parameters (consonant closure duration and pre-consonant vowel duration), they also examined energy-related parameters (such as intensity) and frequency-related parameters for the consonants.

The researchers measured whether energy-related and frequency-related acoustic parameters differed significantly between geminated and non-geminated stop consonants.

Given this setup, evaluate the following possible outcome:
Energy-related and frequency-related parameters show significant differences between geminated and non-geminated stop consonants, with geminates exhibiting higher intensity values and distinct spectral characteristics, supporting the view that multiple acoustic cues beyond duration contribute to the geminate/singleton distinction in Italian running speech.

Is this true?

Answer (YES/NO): NO